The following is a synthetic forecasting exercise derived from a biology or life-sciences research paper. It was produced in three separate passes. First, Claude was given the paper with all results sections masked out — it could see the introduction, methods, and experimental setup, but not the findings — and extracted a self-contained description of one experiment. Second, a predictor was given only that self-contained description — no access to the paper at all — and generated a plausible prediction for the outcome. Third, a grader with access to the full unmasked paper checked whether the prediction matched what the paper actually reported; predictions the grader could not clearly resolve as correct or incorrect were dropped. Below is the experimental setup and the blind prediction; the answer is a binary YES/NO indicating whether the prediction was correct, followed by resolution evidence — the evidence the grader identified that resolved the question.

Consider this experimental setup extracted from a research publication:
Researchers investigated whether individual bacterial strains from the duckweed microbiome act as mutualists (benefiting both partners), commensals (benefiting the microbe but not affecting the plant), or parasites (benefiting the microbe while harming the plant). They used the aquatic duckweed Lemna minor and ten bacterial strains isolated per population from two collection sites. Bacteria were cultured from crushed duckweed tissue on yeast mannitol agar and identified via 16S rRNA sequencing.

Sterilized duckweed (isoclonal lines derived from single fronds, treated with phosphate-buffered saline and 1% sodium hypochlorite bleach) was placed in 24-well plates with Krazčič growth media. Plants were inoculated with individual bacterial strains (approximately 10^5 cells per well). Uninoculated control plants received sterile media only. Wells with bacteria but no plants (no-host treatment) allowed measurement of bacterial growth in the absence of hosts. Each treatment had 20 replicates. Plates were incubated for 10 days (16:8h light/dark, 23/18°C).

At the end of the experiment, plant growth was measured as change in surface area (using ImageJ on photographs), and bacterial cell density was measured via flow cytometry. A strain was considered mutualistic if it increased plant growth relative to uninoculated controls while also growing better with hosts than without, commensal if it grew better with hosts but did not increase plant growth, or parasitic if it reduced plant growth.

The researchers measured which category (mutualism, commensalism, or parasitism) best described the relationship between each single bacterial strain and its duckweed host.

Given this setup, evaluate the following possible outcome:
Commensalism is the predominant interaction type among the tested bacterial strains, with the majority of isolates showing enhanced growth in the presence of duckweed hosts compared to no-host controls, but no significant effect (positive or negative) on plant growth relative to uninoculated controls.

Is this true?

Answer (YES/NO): YES